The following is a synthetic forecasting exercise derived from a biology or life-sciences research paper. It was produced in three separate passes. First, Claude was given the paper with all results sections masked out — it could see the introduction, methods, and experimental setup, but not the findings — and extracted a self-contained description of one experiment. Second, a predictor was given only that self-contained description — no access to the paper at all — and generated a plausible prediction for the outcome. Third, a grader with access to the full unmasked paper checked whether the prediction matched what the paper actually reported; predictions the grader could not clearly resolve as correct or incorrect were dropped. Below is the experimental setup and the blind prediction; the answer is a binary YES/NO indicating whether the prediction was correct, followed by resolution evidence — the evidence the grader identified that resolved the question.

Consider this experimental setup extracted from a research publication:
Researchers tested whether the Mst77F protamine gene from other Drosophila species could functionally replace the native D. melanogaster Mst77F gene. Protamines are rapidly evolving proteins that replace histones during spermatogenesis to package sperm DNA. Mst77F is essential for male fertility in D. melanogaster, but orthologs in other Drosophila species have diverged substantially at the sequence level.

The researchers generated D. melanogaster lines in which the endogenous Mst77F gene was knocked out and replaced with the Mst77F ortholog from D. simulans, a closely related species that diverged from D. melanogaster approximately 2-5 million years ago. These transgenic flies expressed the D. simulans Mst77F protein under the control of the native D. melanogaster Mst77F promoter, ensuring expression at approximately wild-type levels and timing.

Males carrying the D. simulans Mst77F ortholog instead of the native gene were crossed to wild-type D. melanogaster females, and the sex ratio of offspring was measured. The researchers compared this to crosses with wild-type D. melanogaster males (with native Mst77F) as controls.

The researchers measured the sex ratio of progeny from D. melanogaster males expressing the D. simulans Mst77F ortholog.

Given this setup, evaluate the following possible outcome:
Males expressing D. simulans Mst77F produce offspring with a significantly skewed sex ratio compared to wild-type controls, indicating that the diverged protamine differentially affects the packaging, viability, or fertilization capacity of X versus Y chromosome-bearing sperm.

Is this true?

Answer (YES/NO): YES